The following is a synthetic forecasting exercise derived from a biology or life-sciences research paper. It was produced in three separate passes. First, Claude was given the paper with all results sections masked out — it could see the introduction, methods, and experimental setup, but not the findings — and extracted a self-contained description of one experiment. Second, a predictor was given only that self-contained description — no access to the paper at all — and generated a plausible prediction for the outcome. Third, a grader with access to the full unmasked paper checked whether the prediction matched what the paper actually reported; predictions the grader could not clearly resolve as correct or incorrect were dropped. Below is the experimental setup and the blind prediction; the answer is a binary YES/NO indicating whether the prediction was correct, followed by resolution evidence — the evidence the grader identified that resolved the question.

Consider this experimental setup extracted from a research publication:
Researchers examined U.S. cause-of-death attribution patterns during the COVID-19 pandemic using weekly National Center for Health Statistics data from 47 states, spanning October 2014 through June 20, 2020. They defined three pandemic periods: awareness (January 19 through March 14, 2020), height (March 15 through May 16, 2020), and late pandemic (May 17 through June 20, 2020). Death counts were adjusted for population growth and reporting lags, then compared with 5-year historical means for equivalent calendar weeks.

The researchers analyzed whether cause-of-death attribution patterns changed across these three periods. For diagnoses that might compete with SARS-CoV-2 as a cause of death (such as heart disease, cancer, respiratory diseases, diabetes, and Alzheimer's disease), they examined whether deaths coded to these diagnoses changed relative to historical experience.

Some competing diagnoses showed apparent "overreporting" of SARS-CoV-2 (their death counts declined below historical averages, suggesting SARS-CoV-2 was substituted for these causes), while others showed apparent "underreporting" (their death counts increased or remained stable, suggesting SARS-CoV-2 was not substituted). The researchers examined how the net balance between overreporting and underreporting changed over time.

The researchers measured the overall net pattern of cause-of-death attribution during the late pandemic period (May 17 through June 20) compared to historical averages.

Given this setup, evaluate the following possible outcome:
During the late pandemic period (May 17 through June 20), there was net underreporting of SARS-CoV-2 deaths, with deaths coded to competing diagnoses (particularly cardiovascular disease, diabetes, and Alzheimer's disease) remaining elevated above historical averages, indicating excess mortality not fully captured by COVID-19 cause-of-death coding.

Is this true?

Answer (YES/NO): NO